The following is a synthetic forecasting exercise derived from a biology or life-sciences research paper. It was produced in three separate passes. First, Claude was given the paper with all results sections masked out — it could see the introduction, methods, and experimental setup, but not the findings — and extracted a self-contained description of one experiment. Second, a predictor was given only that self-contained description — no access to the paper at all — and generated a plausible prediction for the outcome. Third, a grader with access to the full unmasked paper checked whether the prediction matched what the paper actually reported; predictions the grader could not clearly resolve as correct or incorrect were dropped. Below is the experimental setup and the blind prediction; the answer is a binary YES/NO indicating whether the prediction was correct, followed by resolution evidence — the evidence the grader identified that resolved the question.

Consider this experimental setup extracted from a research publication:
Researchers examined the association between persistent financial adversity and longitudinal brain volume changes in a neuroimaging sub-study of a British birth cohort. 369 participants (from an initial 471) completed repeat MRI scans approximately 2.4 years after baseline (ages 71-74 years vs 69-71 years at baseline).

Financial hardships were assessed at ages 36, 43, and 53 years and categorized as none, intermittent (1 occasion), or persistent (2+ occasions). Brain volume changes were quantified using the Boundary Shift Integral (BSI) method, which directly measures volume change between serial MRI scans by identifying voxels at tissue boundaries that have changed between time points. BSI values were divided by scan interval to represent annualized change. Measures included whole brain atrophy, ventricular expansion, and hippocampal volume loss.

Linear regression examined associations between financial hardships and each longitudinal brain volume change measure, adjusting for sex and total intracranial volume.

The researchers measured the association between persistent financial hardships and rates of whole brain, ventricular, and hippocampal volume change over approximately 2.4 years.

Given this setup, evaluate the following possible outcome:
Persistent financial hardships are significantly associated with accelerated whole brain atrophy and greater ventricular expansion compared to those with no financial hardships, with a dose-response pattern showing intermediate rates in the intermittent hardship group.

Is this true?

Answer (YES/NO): NO